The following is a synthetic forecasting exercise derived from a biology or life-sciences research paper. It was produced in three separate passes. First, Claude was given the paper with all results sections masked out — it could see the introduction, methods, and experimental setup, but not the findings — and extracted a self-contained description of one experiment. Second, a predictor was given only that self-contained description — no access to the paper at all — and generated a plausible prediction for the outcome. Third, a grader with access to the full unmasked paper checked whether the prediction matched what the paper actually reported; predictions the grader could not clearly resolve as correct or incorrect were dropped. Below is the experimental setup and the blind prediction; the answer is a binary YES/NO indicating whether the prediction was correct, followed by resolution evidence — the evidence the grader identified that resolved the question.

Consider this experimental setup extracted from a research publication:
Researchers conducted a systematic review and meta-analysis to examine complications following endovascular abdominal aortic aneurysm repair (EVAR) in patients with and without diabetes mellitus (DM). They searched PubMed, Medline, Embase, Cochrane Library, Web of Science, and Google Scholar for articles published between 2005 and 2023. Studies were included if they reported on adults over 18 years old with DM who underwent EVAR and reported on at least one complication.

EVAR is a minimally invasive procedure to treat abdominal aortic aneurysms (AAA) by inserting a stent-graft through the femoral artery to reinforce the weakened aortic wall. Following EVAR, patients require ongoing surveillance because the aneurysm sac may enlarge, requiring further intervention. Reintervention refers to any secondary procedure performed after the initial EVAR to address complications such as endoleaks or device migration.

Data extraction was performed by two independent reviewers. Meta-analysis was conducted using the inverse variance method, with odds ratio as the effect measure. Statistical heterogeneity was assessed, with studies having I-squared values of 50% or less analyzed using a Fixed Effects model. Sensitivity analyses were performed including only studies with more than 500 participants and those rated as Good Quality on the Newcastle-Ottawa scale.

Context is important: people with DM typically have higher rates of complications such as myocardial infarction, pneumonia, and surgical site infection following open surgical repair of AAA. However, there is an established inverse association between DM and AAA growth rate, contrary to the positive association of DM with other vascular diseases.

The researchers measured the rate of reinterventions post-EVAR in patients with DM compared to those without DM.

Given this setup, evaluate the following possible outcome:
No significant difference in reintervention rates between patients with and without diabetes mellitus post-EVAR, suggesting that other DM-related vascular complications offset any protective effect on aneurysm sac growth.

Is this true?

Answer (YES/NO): NO